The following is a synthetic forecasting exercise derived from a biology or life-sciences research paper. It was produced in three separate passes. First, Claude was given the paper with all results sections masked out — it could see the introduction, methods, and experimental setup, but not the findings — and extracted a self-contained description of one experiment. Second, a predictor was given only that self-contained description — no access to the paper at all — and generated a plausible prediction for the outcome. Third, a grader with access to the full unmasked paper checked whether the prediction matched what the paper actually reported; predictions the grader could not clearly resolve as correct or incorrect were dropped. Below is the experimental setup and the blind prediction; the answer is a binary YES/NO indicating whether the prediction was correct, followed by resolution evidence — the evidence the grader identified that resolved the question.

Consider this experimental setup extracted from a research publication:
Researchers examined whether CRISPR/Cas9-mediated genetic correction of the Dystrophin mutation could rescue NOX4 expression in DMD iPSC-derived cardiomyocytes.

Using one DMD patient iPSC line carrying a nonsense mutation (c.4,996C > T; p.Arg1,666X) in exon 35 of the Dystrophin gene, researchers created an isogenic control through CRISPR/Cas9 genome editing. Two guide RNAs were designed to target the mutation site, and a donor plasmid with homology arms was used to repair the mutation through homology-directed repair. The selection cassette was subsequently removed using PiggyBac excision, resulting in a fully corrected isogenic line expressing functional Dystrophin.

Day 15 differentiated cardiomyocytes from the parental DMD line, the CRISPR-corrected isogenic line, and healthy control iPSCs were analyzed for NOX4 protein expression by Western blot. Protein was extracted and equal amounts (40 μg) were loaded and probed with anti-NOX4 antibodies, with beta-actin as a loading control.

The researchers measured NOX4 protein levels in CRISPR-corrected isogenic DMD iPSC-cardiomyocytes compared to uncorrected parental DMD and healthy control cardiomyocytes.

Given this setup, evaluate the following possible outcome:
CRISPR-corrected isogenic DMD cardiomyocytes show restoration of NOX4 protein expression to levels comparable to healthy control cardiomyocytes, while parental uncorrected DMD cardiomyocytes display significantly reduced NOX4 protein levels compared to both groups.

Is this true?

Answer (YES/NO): NO